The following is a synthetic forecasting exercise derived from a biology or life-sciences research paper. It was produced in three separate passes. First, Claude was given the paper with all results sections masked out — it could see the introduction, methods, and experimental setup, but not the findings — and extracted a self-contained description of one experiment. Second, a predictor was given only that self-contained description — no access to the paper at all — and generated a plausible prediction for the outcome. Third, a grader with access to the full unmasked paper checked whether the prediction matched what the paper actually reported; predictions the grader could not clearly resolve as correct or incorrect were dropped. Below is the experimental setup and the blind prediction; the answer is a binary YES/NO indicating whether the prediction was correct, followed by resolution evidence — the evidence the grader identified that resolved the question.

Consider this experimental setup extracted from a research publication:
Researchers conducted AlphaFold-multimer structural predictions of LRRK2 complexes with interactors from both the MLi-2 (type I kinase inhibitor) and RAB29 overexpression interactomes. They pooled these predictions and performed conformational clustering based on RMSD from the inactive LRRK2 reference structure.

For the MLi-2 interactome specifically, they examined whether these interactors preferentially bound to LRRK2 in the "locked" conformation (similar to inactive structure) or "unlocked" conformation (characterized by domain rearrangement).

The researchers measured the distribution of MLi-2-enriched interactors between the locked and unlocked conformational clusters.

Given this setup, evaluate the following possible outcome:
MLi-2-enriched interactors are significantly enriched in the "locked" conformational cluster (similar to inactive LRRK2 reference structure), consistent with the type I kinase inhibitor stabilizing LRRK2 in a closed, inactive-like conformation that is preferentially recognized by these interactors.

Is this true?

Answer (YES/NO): YES